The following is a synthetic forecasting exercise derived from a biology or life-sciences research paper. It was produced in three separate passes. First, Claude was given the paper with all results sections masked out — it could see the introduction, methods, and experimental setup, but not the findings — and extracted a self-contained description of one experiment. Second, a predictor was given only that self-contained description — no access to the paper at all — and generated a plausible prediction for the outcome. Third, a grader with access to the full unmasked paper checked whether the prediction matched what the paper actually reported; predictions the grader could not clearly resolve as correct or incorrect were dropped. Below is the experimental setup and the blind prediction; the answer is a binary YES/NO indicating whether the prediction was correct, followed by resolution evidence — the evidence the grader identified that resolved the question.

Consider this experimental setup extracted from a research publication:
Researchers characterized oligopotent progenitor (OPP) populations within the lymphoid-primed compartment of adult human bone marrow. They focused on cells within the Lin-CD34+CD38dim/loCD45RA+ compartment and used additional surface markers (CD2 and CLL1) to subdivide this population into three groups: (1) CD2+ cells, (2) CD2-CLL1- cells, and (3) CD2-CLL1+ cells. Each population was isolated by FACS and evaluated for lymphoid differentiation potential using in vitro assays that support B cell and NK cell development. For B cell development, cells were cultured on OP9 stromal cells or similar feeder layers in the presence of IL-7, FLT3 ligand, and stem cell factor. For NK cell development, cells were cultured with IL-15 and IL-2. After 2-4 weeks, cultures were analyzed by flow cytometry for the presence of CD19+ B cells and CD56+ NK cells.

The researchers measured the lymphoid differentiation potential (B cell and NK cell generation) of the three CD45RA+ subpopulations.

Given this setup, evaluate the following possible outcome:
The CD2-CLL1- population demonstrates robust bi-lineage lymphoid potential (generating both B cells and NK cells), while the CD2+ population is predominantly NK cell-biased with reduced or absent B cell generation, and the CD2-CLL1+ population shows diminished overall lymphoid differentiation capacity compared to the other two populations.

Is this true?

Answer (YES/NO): NO